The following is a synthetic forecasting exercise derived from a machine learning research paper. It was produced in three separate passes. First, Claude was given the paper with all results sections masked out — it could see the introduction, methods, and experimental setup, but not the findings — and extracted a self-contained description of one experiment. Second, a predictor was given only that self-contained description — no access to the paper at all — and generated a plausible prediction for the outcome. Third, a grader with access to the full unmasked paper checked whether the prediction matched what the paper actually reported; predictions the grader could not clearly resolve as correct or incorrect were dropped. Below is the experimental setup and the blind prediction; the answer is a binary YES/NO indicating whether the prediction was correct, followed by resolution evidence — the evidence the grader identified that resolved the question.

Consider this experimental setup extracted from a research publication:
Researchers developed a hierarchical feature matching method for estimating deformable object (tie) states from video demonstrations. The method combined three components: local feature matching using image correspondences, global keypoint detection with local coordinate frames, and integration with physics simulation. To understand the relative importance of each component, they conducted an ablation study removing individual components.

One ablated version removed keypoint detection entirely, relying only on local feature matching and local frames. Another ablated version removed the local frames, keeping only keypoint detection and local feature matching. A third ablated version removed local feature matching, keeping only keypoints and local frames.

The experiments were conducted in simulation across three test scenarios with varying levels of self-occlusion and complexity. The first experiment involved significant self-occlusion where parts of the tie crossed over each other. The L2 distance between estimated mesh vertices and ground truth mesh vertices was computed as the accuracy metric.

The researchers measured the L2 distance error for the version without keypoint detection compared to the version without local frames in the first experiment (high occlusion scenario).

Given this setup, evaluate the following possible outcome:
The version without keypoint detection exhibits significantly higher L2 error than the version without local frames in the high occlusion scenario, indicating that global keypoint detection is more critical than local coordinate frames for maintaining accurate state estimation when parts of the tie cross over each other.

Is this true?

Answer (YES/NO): YES